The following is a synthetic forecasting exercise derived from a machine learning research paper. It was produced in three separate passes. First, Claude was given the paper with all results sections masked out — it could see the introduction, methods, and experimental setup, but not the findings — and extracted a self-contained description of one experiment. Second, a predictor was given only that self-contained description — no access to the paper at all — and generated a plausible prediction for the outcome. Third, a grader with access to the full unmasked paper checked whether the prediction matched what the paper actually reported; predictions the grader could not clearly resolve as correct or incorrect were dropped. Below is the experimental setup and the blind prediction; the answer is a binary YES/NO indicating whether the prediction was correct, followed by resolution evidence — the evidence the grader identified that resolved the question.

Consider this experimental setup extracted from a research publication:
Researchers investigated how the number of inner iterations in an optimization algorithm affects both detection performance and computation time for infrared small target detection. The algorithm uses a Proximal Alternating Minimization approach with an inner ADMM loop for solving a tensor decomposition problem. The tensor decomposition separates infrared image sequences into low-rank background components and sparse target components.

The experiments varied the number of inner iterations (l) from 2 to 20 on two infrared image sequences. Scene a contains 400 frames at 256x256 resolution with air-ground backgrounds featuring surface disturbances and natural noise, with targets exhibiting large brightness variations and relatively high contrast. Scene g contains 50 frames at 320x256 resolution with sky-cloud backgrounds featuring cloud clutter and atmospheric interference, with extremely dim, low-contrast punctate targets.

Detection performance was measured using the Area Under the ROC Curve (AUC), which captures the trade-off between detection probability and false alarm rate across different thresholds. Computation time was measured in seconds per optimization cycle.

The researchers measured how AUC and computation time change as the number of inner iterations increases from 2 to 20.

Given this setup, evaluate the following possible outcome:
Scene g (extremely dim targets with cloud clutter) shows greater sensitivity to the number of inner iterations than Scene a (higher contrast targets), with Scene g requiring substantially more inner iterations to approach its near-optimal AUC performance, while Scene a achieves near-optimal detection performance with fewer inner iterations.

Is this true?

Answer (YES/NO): NO